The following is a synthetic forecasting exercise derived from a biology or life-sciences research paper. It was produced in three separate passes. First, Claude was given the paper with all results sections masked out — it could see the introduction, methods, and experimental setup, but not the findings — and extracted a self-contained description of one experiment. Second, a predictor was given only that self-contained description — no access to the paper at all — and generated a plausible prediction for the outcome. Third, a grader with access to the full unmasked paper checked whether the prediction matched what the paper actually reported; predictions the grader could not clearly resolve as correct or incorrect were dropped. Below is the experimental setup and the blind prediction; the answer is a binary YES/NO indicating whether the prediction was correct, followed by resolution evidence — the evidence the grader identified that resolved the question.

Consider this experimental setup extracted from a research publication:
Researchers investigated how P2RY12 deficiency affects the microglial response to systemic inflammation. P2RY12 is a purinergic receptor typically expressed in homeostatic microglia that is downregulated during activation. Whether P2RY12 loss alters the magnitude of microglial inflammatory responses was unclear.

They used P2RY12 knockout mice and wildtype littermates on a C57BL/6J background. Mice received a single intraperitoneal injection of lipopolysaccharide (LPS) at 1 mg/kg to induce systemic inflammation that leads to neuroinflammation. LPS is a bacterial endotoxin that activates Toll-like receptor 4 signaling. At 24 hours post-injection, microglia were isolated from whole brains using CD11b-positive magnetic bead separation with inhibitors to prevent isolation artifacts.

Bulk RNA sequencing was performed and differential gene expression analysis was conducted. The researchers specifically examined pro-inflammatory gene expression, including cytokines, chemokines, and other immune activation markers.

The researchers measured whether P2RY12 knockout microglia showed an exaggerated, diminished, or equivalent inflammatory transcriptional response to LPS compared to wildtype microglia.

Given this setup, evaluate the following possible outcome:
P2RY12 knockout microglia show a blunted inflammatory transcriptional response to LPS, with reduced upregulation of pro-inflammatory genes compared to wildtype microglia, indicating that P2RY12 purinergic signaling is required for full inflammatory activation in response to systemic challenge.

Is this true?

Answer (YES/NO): YES